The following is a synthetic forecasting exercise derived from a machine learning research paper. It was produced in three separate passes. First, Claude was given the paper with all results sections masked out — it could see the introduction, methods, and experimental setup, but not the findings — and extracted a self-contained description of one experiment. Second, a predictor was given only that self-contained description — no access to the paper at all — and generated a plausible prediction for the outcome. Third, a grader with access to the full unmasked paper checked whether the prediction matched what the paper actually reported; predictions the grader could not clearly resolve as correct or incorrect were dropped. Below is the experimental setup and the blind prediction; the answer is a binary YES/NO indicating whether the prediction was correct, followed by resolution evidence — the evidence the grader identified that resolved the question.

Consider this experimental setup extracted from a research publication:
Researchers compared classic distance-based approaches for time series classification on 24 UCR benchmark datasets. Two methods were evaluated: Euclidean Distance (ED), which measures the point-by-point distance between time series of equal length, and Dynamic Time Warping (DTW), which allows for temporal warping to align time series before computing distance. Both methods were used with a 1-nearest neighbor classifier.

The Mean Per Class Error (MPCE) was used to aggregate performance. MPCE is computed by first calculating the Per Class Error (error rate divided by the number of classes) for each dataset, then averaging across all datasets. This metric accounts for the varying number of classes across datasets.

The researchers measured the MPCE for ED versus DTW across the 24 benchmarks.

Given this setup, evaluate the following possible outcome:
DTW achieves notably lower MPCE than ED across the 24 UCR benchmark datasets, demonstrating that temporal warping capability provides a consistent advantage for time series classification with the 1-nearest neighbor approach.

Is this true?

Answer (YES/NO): YES